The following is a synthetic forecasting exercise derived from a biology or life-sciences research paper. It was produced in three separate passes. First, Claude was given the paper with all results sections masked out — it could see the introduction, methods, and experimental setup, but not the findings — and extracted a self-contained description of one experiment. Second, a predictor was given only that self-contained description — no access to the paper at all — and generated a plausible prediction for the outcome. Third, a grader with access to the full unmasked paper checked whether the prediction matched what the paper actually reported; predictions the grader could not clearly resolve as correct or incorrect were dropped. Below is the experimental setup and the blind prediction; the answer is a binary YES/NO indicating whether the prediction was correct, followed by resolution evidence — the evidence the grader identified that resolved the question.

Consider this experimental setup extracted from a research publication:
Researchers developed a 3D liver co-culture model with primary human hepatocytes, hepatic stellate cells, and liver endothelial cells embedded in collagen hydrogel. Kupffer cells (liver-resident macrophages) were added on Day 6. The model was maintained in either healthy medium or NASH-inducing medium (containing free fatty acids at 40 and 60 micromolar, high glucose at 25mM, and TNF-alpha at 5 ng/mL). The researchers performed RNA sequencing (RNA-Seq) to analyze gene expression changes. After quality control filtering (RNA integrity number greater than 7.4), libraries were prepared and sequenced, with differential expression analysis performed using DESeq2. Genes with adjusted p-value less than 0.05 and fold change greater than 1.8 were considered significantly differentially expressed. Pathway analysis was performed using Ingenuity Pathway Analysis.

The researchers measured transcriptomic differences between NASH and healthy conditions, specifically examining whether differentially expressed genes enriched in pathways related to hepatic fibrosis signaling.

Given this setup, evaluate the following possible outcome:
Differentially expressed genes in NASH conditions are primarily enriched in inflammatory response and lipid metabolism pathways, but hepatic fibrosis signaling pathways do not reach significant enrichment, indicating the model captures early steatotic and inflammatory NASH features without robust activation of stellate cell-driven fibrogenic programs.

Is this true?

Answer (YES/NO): NO